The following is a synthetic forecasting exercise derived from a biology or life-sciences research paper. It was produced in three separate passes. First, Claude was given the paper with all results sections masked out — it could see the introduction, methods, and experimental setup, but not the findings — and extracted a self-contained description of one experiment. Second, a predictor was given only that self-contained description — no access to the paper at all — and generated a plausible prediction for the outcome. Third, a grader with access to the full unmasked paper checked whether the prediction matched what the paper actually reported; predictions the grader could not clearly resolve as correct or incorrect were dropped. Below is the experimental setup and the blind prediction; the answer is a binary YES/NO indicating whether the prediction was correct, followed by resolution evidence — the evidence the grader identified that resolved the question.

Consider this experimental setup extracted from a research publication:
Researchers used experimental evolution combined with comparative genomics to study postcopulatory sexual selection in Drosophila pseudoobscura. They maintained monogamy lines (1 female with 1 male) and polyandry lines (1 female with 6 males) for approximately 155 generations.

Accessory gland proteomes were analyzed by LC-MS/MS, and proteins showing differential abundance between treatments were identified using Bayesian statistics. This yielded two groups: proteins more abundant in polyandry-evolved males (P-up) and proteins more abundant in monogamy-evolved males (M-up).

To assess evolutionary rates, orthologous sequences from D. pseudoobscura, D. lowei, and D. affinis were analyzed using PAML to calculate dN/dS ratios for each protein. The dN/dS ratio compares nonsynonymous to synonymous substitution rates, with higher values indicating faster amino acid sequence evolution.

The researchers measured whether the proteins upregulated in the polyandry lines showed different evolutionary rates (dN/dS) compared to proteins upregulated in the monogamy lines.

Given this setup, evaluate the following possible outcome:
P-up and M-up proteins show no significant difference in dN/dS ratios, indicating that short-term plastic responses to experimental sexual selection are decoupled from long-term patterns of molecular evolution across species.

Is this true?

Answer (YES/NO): NO